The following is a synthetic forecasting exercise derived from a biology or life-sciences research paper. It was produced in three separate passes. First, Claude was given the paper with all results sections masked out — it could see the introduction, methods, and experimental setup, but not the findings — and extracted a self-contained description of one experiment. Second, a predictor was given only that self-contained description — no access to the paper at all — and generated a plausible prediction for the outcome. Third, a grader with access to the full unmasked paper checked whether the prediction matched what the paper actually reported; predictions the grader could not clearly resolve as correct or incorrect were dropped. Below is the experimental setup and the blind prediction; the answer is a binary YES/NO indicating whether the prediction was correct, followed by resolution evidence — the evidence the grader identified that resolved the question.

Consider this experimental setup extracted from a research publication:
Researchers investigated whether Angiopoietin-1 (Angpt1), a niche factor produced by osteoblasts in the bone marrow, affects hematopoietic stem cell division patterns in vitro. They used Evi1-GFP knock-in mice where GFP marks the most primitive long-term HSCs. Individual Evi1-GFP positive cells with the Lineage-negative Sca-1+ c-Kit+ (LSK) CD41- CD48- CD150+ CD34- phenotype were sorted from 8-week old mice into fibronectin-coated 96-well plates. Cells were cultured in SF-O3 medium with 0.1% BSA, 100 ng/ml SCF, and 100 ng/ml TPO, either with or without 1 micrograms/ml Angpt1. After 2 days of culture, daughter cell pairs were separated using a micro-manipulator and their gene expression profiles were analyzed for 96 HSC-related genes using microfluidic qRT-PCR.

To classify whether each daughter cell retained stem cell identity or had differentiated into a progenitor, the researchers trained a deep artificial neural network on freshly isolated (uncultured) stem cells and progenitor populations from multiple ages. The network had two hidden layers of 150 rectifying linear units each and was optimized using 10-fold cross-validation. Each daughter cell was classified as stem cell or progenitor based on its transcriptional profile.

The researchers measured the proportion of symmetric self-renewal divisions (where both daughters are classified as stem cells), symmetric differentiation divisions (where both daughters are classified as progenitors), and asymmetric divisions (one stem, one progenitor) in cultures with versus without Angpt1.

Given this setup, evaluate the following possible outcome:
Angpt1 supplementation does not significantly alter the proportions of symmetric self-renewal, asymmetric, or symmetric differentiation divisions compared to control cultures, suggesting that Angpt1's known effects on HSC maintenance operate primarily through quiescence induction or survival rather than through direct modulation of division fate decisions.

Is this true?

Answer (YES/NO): NO